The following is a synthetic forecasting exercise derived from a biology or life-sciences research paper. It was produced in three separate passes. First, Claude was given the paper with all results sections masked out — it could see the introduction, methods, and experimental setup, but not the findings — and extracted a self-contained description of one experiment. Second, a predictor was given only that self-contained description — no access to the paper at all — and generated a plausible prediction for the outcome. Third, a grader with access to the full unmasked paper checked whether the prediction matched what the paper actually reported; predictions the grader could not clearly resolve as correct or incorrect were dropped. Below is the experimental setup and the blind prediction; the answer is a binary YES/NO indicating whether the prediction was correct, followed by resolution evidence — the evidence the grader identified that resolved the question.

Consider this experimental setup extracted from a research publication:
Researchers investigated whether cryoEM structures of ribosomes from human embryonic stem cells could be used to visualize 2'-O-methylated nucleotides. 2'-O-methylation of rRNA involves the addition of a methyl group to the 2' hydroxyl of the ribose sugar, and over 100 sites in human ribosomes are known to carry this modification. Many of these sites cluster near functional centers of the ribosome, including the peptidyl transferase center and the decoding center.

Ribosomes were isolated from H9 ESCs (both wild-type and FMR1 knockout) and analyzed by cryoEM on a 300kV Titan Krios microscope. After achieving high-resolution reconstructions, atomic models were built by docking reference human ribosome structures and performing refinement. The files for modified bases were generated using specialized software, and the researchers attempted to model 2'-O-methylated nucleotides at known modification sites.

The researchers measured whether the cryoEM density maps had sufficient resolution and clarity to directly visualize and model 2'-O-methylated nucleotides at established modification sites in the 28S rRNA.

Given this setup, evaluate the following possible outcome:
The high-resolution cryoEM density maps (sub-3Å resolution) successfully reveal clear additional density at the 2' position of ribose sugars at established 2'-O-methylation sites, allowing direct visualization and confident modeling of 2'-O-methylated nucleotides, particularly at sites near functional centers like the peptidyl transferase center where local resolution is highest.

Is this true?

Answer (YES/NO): YES